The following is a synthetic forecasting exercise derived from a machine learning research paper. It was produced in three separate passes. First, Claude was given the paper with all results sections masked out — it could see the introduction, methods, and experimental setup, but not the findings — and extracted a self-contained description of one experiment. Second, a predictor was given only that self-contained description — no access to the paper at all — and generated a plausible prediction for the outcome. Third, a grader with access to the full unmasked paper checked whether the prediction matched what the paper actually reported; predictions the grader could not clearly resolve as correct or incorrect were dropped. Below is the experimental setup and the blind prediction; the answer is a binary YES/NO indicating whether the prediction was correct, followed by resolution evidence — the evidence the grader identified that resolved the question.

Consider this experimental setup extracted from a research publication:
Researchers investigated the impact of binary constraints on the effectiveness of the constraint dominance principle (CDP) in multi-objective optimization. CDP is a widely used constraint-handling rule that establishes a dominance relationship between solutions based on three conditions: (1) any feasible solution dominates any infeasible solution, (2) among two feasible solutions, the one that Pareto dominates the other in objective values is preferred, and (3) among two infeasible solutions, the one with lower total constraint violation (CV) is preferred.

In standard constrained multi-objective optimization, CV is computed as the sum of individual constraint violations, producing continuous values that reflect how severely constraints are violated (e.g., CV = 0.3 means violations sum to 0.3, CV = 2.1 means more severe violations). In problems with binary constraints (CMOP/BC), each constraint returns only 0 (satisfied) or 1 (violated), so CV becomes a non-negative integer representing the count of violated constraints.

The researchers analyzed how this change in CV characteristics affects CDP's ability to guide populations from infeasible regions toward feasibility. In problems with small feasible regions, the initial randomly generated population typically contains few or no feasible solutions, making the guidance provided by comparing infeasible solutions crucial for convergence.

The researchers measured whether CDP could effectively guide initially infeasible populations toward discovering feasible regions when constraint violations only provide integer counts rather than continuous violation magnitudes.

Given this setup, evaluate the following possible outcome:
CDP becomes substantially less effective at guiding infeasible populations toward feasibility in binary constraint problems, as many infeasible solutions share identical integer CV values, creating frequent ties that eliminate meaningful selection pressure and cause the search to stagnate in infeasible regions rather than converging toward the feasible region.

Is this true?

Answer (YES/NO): YES